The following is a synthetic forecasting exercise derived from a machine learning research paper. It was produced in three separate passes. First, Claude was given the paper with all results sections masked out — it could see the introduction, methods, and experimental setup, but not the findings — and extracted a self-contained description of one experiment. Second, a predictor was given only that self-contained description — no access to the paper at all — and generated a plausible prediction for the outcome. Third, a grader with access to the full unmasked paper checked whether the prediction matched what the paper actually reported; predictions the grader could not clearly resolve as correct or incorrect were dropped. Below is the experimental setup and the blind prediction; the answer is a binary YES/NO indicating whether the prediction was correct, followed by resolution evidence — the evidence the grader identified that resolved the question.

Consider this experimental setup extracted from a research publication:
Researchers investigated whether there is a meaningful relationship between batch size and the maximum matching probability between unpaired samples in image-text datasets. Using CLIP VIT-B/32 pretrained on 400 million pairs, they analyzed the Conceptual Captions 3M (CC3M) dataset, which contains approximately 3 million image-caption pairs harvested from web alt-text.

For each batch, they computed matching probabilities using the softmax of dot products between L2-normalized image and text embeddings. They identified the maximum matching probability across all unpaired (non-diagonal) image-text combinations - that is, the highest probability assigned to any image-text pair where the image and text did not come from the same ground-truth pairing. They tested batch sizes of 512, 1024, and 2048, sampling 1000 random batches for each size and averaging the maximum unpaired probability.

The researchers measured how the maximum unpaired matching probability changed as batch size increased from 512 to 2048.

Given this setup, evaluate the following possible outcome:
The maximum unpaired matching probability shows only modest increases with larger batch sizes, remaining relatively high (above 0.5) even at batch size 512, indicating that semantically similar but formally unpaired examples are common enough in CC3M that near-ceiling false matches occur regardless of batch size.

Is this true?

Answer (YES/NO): NO